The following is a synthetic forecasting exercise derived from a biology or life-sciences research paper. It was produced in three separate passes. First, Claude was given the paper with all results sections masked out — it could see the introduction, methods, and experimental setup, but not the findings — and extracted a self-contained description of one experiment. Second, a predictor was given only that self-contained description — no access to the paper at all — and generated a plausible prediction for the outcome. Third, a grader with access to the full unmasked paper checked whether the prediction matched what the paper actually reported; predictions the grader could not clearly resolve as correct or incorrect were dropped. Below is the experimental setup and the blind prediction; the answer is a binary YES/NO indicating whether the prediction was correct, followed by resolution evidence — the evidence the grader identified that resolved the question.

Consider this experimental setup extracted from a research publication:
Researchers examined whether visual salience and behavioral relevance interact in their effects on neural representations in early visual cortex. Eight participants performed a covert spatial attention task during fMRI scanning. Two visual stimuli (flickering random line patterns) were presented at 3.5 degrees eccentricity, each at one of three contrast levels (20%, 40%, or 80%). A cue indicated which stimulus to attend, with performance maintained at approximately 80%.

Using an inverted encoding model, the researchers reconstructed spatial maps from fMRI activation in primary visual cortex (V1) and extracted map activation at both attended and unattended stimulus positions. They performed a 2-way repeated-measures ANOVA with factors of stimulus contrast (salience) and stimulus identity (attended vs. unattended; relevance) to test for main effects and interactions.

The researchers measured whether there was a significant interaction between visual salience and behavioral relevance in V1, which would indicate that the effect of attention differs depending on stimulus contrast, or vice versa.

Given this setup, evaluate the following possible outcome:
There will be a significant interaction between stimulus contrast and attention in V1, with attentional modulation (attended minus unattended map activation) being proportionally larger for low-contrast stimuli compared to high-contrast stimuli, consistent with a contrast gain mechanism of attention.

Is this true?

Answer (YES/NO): NO